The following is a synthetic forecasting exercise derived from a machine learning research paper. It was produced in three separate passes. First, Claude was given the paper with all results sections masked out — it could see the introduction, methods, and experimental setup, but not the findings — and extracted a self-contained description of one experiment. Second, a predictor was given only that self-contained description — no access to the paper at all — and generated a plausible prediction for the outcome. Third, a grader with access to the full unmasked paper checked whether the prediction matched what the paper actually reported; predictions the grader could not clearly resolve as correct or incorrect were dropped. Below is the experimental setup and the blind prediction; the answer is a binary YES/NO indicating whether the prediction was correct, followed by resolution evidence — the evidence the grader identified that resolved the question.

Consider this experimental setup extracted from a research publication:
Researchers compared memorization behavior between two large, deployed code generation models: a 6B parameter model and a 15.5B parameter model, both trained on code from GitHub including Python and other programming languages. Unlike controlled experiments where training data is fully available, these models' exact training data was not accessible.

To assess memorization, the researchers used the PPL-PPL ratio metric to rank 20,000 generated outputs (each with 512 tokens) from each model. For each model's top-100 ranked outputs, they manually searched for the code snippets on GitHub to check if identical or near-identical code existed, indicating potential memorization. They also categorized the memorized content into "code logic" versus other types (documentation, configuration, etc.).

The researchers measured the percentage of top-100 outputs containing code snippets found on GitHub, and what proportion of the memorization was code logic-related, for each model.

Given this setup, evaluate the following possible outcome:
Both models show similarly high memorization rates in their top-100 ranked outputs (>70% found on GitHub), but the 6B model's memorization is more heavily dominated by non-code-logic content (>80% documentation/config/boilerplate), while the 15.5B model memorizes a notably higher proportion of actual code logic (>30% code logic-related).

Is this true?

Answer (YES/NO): NO